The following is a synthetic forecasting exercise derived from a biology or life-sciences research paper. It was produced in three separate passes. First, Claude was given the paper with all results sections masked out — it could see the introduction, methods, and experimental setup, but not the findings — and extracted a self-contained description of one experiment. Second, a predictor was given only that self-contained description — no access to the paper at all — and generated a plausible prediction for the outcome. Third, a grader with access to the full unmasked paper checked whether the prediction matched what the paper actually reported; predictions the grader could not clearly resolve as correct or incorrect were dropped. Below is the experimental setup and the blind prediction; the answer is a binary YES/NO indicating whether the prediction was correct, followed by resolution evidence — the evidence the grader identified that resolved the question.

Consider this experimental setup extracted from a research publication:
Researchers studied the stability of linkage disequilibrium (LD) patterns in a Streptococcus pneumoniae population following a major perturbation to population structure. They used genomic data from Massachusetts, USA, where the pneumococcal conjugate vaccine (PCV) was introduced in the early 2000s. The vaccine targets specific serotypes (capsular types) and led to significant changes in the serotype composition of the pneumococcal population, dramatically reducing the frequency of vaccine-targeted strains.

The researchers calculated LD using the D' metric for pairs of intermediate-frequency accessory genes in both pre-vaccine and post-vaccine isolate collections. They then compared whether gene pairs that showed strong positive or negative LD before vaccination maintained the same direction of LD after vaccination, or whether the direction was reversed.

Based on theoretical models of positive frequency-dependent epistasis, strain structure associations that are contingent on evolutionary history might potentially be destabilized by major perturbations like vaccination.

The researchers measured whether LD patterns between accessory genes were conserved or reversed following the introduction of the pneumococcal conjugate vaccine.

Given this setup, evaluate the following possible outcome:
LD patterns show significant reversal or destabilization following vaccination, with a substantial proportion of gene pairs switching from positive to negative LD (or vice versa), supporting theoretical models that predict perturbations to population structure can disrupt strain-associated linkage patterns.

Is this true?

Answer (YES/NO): NO